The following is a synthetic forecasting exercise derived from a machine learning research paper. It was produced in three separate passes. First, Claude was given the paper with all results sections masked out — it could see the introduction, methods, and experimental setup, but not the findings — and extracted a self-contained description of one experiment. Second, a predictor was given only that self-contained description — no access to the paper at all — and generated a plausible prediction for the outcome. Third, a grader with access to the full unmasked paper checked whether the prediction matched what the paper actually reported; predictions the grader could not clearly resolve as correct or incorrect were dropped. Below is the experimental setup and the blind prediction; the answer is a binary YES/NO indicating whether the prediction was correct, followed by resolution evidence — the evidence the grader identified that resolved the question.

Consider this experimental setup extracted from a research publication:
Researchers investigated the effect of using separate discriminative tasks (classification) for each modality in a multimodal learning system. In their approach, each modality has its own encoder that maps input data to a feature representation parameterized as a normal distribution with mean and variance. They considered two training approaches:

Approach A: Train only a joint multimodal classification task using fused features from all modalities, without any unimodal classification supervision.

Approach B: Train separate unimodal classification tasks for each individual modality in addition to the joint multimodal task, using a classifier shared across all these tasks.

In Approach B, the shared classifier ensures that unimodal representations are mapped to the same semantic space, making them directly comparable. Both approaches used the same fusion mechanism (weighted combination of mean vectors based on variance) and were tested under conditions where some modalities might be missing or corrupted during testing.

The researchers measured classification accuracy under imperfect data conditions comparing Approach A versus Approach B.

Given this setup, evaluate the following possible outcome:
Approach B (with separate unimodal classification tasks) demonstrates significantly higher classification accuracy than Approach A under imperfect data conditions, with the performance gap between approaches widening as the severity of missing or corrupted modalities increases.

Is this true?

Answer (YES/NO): NO